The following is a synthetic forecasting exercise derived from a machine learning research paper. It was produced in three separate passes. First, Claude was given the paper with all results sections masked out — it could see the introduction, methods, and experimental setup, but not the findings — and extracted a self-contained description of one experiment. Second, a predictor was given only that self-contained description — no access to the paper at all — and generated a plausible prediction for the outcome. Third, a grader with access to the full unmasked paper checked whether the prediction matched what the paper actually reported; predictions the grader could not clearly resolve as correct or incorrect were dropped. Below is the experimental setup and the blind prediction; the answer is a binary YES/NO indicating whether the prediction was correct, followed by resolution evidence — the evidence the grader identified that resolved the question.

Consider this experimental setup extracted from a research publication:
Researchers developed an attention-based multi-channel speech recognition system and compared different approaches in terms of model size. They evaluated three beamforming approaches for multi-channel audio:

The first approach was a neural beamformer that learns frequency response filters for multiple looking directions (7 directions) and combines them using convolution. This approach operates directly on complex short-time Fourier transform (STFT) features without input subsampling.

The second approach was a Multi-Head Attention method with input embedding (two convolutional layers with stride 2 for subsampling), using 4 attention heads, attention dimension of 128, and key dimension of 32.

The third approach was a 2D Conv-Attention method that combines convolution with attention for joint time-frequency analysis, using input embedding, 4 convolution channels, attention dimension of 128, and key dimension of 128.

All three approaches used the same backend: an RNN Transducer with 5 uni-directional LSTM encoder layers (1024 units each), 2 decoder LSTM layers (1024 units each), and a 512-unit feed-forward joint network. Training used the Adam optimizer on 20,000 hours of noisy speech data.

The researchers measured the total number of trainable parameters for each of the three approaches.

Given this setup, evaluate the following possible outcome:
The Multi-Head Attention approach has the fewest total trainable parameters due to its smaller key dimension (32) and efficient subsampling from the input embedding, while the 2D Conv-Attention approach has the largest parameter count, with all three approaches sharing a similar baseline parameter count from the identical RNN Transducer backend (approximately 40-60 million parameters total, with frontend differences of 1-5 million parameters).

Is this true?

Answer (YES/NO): NO